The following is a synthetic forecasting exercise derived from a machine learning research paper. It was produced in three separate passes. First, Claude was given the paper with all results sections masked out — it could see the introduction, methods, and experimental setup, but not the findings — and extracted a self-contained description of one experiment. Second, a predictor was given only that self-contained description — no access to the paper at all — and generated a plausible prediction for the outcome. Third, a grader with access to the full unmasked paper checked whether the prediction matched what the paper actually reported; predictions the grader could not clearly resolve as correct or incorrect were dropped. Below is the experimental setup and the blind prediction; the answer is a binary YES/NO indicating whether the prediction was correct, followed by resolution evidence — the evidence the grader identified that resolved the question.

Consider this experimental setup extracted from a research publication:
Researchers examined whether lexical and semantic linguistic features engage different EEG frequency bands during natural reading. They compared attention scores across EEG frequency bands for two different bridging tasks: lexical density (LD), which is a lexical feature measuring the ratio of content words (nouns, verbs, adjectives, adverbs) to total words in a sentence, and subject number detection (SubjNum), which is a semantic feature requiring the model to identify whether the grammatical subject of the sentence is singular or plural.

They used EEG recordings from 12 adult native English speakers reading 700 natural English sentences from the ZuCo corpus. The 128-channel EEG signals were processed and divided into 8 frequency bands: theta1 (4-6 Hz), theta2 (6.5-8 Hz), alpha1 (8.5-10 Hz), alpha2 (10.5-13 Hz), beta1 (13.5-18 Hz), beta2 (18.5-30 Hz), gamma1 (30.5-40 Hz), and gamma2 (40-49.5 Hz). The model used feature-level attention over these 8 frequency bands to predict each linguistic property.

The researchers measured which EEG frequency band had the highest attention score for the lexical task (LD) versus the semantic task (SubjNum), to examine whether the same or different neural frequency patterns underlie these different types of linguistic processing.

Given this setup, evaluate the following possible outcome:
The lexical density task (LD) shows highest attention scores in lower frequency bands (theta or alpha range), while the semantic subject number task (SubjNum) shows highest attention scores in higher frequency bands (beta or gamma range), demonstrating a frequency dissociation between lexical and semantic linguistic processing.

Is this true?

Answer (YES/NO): NO